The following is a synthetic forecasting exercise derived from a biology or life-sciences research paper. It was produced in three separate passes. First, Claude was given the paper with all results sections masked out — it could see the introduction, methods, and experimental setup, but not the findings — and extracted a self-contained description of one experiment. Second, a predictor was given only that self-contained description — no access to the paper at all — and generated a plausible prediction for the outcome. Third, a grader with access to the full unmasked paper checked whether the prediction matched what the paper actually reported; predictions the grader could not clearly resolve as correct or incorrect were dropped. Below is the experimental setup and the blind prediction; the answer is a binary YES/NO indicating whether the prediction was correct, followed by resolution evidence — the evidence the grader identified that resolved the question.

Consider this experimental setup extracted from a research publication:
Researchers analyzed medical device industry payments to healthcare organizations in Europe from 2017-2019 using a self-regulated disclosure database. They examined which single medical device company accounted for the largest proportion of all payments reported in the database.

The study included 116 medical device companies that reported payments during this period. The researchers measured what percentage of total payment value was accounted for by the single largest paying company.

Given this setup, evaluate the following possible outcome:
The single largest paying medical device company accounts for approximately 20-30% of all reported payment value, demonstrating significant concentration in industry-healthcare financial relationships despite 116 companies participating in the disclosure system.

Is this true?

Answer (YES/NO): NO